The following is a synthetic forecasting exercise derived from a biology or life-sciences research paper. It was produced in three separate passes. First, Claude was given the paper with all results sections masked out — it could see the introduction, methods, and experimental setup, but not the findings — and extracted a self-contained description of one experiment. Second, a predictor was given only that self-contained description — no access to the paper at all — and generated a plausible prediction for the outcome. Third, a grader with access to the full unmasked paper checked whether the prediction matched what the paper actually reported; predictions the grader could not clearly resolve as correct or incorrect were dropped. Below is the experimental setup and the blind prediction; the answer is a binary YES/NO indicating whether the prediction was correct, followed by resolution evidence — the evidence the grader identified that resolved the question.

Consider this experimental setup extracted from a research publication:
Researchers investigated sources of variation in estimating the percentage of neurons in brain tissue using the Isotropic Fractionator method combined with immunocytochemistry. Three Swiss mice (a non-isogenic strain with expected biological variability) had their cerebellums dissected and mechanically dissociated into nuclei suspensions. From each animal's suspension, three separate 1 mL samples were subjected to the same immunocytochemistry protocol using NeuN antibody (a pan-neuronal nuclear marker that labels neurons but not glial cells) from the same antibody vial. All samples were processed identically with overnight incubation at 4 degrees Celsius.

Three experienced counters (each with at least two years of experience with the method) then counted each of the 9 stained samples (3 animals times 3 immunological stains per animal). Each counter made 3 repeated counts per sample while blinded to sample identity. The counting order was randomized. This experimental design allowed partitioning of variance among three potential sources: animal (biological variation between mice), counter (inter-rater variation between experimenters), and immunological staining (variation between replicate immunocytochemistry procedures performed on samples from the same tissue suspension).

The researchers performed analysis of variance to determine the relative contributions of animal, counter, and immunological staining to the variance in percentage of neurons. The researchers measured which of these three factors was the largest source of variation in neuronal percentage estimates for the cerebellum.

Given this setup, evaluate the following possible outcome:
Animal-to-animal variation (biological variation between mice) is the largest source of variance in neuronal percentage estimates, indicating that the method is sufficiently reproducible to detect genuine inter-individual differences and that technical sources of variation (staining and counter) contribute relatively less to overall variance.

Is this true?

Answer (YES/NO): NO